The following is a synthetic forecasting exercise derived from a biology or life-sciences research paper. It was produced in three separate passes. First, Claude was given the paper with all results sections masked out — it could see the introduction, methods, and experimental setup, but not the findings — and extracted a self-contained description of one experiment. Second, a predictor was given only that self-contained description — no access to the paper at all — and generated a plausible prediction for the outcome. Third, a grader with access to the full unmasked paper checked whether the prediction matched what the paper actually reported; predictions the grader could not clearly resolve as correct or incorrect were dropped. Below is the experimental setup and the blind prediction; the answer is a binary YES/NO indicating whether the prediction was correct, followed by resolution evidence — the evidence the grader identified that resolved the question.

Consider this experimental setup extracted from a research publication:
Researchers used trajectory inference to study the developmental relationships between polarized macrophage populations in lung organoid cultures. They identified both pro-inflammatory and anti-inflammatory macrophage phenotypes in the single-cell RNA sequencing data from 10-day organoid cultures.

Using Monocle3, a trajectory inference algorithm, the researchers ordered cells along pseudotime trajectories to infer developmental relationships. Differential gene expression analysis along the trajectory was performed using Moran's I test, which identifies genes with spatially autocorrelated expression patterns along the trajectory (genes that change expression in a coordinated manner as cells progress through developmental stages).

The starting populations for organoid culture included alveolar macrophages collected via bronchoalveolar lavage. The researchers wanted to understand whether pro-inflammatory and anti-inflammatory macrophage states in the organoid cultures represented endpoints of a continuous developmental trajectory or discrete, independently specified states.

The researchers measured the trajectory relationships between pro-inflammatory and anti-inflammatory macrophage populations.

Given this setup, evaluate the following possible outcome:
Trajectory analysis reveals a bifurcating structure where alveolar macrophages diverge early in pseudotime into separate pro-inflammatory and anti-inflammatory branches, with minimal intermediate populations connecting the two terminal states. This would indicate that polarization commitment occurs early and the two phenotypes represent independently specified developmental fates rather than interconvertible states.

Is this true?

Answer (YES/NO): NO